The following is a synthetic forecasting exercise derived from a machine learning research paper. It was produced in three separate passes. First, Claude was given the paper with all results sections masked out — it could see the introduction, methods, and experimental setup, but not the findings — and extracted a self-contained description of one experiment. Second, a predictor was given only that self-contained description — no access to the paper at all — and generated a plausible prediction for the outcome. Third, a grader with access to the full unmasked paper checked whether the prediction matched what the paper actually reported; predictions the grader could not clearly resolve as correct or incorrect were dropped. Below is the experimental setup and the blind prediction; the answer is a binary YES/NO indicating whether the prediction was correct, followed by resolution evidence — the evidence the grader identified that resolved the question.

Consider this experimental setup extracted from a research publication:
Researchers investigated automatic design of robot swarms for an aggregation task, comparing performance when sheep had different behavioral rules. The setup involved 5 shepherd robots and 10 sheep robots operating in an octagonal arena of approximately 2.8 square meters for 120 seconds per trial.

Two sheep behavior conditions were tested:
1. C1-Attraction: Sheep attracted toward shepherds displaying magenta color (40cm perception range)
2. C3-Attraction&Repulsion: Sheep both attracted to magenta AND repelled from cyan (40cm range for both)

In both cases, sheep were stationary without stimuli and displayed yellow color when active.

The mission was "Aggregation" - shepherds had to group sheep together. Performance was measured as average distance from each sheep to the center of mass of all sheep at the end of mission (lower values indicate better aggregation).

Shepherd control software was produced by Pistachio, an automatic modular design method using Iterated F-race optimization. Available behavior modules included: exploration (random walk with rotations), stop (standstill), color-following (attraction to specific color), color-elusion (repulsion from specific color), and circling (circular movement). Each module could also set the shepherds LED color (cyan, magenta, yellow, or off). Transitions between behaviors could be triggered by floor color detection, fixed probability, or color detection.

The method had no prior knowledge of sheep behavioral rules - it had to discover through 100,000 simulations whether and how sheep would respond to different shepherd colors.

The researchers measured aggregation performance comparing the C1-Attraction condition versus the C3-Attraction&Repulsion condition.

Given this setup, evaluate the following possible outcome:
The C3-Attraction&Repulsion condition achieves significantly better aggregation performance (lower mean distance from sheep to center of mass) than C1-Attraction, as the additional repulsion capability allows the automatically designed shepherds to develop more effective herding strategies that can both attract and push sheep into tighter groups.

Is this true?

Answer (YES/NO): NO